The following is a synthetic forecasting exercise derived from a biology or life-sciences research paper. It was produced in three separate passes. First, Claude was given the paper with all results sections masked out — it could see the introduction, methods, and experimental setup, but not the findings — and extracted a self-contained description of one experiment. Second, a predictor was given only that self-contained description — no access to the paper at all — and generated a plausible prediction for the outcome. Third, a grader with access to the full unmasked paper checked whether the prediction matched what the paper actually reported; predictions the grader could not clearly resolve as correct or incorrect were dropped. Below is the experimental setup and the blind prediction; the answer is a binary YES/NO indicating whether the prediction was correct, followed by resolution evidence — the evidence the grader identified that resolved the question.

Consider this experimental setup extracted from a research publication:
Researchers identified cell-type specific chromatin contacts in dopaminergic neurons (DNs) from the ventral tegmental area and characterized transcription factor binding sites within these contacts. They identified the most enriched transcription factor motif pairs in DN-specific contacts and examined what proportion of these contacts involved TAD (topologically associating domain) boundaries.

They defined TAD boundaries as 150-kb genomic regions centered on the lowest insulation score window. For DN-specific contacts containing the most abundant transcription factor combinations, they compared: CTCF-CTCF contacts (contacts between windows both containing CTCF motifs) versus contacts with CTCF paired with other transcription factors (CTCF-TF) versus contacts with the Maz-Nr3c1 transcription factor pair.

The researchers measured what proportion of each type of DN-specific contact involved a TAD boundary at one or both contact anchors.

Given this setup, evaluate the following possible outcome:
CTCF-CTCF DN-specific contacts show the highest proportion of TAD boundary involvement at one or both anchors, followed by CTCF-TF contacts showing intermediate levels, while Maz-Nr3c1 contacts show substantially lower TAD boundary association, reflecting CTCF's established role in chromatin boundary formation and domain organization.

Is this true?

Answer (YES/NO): NO